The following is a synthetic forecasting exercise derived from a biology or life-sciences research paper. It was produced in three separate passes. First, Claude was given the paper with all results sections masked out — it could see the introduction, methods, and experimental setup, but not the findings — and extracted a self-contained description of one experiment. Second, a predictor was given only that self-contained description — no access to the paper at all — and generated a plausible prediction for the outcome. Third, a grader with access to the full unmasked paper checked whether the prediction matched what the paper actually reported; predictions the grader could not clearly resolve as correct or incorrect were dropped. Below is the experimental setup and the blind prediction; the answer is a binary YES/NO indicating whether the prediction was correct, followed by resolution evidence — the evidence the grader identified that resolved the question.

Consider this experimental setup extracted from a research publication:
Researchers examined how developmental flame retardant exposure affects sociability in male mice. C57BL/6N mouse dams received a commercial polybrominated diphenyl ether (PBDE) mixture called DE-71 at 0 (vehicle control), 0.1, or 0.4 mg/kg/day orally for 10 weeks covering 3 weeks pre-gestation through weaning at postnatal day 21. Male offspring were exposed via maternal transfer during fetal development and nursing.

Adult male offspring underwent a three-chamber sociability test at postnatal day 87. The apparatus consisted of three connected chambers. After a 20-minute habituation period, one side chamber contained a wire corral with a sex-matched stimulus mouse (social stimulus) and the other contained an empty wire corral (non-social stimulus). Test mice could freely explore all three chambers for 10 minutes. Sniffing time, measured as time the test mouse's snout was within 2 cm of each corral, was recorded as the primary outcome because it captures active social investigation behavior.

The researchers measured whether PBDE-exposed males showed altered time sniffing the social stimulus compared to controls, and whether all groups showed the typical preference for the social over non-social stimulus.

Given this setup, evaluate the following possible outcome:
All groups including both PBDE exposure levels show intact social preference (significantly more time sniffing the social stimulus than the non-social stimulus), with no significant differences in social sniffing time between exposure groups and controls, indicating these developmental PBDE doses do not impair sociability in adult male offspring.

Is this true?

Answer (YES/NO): YES